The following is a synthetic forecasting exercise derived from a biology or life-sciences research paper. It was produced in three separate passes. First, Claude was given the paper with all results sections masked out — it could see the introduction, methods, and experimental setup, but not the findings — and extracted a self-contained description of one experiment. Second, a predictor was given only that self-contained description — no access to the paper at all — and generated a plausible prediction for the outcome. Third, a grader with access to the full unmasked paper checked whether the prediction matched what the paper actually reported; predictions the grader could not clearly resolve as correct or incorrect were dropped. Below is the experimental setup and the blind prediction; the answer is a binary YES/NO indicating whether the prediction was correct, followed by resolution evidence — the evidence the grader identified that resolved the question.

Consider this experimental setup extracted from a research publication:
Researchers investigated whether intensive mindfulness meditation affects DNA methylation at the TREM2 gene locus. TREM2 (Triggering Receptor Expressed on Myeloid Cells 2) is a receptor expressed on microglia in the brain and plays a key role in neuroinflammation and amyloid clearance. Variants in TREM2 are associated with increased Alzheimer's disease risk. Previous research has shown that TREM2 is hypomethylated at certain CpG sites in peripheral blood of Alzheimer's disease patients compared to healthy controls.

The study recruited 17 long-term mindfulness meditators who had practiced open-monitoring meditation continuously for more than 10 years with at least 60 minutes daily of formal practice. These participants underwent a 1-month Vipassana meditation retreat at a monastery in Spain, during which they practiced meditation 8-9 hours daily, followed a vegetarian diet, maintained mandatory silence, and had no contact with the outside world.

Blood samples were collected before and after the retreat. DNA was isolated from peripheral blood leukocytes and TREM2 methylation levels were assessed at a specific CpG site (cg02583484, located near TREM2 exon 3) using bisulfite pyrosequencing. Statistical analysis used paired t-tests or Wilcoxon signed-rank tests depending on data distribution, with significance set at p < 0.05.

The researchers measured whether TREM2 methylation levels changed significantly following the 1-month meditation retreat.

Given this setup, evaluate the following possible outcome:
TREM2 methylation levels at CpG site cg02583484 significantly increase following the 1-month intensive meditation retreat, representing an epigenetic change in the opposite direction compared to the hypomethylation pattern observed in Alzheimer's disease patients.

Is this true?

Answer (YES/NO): NO